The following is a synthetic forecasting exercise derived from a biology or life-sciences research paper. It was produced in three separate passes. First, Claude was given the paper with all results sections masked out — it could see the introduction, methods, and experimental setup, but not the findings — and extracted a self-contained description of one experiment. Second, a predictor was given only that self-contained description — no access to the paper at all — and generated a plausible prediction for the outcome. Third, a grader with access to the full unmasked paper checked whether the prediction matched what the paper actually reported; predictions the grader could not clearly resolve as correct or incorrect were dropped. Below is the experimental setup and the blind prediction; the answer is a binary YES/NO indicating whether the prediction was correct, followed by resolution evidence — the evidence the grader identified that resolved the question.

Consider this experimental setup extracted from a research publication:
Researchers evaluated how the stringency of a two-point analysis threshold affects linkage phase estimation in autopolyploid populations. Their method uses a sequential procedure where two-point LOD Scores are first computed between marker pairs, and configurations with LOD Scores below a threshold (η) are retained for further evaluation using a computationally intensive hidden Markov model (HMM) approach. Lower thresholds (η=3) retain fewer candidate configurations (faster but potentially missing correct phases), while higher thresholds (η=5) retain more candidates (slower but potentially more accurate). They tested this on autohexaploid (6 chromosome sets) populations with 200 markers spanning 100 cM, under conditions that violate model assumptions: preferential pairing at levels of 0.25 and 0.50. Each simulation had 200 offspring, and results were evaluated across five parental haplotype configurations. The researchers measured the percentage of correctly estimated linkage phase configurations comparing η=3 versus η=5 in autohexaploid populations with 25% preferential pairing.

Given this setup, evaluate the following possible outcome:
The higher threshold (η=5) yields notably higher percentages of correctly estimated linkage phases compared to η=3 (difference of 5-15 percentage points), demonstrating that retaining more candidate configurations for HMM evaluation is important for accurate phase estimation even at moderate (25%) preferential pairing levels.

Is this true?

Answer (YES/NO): NO